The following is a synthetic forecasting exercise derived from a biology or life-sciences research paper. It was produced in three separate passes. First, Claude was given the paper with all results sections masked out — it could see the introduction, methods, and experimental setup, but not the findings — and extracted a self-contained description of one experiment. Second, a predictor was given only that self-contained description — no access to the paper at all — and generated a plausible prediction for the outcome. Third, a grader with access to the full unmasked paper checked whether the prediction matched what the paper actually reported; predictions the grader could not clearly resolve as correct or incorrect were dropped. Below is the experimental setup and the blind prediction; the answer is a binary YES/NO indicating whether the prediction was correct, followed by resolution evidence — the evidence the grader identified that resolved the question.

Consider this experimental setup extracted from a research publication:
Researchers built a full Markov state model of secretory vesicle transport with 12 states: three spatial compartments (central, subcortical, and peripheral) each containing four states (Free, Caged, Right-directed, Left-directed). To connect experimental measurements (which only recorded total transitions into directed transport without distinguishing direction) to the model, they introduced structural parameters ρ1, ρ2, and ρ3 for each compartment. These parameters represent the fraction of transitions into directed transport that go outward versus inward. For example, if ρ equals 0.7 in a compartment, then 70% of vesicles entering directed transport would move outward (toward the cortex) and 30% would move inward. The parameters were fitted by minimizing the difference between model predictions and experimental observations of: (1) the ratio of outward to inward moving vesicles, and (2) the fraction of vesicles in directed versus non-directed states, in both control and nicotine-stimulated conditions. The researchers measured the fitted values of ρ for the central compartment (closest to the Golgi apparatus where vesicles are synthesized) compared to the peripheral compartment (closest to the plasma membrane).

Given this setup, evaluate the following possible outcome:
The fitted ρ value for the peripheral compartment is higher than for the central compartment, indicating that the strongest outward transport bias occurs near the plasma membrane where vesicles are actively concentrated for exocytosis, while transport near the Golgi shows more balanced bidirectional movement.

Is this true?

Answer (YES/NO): NO